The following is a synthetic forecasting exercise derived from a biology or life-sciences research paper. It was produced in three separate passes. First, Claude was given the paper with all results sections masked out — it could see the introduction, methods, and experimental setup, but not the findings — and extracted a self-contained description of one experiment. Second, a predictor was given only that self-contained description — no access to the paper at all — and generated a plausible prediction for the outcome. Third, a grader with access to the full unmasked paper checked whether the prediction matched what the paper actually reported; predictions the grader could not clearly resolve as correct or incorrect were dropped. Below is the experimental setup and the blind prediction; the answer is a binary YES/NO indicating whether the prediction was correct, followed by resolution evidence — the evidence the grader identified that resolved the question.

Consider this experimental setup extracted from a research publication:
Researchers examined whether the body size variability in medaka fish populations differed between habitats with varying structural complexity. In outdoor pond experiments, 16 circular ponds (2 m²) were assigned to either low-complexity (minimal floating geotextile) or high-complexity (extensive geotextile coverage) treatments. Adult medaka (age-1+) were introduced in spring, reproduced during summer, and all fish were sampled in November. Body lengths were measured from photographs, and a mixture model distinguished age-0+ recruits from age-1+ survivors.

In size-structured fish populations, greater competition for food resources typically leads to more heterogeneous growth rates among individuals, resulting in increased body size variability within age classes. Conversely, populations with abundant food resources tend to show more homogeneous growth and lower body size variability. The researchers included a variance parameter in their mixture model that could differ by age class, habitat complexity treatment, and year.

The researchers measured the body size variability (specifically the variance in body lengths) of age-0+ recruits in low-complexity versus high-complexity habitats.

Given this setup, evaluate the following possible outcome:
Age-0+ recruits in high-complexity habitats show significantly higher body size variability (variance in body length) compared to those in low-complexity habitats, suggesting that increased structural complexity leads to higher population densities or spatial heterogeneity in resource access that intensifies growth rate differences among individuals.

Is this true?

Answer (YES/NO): YES